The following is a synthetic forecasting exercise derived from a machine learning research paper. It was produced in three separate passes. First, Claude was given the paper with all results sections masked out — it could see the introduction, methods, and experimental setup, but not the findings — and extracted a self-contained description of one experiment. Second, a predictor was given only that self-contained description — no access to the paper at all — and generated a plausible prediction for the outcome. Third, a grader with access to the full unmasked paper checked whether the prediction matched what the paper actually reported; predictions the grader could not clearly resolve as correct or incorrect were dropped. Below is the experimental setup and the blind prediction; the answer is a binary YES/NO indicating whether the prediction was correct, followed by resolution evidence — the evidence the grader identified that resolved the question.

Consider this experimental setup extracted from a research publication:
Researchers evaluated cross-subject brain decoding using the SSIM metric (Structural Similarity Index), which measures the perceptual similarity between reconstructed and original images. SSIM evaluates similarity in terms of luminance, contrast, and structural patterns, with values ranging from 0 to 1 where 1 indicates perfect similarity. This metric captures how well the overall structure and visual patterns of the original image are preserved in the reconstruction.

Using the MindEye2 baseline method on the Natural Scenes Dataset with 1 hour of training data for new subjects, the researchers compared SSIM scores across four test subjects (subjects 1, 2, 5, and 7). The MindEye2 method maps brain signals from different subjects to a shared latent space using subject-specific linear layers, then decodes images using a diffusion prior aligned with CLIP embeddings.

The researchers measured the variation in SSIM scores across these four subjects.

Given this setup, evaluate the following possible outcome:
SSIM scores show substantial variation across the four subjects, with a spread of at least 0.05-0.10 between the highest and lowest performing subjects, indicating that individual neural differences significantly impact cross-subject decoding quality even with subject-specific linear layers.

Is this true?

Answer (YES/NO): NO